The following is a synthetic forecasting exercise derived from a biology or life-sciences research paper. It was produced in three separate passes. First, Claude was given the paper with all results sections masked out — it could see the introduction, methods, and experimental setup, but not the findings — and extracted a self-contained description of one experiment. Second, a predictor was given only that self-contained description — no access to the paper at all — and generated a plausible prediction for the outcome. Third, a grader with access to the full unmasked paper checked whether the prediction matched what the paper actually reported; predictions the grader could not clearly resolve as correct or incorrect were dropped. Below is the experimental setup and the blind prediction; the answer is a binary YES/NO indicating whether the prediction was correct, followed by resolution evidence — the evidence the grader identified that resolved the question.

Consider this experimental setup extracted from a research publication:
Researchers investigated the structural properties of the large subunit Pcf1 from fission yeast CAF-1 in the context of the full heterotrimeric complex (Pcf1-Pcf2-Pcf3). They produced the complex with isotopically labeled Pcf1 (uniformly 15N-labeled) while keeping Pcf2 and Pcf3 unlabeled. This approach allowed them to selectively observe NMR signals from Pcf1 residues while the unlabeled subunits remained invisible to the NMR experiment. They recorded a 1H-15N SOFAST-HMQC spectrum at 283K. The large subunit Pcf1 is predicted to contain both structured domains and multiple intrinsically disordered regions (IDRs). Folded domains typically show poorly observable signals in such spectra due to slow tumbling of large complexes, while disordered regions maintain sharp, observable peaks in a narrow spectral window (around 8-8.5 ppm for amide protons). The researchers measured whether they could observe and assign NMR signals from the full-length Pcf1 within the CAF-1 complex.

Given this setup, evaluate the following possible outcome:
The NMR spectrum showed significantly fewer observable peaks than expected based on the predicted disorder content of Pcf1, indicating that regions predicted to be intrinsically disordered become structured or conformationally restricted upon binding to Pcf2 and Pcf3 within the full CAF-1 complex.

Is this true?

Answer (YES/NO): NO